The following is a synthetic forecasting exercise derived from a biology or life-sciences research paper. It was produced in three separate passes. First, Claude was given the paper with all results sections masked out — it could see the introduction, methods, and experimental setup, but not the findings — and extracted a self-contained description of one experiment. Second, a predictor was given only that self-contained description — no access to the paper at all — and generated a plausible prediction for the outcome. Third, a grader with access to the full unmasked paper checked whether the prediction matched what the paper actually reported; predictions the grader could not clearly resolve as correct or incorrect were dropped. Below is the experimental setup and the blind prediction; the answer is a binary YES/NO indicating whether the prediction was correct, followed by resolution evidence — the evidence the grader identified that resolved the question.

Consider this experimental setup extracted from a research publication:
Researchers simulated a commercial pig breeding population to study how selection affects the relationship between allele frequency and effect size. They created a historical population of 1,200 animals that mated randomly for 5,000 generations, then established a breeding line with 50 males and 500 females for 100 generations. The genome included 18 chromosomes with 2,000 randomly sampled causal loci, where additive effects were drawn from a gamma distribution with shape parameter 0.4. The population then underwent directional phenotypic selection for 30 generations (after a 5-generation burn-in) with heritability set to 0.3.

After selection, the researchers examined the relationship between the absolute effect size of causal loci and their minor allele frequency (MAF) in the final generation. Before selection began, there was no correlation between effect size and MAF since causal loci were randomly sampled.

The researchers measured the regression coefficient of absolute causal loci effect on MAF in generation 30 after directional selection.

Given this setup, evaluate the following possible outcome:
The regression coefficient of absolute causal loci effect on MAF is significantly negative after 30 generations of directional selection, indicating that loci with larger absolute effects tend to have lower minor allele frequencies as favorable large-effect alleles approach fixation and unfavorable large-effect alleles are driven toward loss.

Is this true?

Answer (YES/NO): YES